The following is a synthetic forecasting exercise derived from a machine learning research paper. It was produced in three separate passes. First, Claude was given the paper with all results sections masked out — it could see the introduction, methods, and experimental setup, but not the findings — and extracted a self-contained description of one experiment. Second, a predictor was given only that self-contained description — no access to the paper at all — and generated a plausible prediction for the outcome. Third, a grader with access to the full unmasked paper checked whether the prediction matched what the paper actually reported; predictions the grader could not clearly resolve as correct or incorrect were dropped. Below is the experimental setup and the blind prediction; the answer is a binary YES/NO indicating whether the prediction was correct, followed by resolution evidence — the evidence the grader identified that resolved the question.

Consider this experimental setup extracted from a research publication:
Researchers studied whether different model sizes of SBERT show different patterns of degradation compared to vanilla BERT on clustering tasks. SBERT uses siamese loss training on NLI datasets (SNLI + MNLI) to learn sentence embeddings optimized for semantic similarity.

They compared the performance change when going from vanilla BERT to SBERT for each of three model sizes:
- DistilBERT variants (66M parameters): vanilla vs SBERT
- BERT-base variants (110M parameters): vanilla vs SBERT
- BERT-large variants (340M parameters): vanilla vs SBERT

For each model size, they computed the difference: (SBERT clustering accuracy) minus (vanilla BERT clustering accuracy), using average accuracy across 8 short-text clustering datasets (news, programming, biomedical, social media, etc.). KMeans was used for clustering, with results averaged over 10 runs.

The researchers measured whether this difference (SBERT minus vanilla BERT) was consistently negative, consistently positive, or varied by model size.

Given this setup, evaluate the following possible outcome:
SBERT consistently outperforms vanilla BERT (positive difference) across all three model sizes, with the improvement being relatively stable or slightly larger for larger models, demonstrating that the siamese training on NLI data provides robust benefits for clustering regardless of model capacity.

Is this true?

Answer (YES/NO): NO